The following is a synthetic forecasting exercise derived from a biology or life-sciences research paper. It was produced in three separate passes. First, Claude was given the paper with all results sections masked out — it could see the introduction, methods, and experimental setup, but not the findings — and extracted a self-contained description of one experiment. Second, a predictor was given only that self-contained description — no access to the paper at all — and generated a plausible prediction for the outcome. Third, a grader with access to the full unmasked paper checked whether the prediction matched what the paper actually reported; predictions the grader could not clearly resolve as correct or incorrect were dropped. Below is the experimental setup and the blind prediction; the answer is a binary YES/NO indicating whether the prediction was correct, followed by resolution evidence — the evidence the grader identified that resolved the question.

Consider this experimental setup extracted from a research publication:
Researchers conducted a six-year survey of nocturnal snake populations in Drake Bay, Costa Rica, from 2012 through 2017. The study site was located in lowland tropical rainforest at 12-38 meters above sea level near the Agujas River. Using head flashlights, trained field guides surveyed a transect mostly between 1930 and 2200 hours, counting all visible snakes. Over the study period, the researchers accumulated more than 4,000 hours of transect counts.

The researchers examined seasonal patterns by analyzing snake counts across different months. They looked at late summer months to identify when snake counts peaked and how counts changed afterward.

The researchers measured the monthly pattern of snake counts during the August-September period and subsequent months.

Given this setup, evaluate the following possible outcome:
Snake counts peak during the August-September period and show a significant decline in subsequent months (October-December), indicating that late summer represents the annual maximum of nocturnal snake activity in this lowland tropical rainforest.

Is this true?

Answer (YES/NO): YES